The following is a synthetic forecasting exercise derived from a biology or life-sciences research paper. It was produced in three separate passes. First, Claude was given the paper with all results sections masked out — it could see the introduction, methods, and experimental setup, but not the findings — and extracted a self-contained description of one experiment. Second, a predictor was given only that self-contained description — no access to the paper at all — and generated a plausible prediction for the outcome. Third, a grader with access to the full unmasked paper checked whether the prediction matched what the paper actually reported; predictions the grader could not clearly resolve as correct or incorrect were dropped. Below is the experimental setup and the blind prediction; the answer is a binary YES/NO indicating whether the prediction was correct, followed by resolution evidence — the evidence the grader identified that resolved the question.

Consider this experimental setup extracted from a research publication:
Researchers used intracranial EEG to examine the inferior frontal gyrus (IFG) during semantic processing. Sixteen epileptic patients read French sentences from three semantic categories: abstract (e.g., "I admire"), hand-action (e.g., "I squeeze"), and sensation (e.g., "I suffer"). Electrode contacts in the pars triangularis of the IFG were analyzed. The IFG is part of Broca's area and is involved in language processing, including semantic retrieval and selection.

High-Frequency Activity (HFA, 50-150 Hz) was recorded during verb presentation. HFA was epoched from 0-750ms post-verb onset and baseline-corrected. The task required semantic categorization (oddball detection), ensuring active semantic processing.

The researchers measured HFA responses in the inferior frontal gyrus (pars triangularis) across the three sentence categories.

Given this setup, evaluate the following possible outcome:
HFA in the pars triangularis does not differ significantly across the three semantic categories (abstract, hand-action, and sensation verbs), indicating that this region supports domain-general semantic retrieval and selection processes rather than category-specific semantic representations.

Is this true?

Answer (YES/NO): YES